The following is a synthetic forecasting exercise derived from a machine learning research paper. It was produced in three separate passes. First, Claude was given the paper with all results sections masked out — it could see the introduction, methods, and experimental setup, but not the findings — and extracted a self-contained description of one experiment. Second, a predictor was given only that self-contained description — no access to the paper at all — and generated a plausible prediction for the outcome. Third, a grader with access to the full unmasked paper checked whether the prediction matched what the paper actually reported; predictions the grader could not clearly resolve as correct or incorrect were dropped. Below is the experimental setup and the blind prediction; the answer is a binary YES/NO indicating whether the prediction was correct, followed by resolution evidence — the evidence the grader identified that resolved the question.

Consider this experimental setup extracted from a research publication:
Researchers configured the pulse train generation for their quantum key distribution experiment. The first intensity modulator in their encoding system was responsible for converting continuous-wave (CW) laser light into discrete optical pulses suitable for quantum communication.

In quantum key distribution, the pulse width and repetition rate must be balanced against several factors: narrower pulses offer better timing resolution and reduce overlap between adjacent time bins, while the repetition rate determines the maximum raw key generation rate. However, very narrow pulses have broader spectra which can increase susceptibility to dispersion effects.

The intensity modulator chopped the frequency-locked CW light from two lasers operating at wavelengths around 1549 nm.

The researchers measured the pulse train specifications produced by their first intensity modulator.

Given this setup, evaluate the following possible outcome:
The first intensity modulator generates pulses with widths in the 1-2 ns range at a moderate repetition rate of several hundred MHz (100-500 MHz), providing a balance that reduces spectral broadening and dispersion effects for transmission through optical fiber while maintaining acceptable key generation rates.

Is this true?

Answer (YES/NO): NO